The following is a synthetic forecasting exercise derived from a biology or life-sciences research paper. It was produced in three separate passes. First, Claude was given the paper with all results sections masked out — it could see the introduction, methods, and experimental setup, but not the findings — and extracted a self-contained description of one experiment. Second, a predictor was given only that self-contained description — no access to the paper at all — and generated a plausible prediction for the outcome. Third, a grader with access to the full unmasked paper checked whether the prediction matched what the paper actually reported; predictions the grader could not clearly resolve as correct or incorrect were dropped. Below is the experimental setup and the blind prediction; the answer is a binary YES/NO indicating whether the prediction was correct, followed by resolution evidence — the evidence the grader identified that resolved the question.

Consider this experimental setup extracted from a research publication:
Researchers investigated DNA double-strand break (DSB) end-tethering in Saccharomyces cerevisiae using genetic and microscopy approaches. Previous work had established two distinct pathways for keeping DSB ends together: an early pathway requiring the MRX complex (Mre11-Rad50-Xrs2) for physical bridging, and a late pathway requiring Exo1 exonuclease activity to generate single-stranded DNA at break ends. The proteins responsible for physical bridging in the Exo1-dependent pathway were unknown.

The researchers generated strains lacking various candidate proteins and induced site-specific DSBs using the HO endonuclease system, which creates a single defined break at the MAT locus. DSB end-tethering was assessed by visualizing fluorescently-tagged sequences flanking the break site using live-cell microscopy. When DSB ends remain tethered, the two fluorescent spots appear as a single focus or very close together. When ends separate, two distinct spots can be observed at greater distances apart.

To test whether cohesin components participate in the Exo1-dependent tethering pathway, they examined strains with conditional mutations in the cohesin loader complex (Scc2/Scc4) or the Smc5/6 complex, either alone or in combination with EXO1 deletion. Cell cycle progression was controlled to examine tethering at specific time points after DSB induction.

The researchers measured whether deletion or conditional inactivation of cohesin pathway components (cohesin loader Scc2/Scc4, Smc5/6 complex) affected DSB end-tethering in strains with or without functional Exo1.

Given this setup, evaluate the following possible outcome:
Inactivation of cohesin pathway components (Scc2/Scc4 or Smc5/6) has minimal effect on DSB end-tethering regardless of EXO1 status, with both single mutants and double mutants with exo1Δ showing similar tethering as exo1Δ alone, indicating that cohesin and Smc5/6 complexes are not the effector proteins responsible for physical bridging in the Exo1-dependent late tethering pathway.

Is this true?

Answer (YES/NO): NO